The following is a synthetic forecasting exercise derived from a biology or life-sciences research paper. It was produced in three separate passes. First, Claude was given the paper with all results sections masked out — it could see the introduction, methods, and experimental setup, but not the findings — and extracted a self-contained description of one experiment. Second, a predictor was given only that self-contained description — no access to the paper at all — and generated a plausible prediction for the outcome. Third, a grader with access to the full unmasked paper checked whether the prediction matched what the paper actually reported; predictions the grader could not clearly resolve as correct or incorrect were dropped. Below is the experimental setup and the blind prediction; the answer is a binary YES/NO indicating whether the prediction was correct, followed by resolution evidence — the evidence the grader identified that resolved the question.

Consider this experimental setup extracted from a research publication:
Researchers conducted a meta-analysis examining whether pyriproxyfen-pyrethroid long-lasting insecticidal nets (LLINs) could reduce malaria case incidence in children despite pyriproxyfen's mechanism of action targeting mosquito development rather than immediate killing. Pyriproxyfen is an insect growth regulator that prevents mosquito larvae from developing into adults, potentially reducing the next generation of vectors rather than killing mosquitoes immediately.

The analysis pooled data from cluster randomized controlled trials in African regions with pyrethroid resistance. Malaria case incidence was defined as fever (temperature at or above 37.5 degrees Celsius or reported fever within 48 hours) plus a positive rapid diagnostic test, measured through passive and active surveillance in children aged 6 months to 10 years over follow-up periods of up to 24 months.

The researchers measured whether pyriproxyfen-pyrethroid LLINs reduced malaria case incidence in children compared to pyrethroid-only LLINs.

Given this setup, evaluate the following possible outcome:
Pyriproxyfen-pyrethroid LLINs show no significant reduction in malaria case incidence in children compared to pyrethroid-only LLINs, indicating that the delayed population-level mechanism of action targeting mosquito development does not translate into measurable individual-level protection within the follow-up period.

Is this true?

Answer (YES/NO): YES